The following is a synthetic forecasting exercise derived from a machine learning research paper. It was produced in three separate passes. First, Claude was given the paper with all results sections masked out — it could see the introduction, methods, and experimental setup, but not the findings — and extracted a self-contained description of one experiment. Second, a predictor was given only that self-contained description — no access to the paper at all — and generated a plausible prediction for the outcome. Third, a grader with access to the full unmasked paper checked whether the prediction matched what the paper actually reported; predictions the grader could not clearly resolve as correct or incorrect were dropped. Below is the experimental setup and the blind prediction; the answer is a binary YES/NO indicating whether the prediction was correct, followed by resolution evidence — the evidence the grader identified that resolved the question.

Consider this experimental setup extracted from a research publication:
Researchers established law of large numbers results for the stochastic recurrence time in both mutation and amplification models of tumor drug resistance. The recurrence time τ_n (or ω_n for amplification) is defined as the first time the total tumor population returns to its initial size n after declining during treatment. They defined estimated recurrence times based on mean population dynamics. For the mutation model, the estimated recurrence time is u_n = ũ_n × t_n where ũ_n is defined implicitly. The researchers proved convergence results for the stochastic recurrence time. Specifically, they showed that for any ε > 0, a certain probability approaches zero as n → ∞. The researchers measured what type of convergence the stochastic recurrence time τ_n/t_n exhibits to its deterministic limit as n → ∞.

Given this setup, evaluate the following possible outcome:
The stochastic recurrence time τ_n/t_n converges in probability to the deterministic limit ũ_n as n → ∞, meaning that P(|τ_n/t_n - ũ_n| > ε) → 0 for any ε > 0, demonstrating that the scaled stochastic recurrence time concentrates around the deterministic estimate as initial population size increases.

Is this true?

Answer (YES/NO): YES